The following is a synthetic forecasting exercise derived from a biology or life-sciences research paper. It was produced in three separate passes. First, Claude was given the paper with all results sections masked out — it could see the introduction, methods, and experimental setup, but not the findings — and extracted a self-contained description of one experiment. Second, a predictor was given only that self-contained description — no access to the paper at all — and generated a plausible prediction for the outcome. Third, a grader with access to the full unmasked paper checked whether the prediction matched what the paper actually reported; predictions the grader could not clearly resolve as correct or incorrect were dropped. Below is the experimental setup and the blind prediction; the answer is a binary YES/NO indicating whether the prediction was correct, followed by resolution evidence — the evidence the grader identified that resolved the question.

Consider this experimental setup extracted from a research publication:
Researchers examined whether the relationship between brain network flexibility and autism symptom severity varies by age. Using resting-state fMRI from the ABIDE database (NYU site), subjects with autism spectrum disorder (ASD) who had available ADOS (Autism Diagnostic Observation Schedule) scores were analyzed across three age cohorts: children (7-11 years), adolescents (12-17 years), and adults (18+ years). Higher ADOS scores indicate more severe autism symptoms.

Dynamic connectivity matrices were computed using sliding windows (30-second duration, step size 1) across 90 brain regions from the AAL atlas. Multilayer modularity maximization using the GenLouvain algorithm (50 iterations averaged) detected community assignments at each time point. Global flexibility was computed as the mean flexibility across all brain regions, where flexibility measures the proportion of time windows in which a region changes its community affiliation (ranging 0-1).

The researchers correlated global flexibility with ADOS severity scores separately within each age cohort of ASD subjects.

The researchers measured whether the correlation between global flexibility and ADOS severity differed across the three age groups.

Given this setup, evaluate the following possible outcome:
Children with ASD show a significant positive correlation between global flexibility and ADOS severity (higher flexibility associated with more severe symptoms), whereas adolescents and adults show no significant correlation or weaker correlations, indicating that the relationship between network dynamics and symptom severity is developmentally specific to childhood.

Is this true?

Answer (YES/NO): NO